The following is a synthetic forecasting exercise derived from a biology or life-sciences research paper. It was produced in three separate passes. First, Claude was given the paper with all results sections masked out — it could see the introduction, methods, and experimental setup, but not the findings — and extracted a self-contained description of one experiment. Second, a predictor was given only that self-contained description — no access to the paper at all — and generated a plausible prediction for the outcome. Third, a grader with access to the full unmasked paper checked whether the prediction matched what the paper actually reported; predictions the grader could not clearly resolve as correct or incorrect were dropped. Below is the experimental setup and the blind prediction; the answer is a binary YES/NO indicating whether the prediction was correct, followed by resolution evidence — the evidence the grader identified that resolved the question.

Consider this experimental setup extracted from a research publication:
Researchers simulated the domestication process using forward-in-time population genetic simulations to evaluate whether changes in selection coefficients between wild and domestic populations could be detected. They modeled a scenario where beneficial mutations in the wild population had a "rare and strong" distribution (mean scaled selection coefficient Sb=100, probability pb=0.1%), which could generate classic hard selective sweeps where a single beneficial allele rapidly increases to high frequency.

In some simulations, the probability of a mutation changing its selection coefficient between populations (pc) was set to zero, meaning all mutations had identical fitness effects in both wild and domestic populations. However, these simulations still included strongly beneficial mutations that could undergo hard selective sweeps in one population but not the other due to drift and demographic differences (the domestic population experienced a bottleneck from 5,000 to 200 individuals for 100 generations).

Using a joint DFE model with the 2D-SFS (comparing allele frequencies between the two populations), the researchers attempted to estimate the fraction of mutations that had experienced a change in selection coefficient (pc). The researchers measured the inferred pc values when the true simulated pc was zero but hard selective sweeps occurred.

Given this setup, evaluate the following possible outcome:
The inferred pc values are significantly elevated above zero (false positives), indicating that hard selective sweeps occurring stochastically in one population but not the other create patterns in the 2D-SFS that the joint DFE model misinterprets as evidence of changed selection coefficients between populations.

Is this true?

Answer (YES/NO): YES